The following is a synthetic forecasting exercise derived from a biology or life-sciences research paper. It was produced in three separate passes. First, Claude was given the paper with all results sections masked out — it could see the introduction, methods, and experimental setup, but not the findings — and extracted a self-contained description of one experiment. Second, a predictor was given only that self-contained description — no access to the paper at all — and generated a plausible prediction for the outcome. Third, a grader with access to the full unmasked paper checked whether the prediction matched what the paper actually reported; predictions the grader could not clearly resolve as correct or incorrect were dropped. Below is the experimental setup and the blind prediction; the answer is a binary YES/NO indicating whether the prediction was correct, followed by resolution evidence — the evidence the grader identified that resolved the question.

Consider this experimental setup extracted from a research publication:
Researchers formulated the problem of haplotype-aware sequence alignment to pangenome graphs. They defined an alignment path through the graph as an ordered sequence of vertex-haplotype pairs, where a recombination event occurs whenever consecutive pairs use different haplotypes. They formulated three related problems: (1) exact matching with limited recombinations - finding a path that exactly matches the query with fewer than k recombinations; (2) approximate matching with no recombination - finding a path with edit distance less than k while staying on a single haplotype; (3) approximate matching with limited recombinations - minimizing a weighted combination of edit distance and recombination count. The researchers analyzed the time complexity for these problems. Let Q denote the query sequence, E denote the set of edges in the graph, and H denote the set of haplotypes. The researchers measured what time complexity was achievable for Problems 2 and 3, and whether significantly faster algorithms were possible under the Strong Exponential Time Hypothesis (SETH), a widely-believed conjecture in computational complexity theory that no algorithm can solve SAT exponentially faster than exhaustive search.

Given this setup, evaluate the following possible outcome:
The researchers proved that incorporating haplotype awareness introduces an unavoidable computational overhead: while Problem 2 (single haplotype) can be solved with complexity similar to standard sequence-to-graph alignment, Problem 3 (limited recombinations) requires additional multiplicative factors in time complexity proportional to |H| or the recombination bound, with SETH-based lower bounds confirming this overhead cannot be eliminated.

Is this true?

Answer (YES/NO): NO